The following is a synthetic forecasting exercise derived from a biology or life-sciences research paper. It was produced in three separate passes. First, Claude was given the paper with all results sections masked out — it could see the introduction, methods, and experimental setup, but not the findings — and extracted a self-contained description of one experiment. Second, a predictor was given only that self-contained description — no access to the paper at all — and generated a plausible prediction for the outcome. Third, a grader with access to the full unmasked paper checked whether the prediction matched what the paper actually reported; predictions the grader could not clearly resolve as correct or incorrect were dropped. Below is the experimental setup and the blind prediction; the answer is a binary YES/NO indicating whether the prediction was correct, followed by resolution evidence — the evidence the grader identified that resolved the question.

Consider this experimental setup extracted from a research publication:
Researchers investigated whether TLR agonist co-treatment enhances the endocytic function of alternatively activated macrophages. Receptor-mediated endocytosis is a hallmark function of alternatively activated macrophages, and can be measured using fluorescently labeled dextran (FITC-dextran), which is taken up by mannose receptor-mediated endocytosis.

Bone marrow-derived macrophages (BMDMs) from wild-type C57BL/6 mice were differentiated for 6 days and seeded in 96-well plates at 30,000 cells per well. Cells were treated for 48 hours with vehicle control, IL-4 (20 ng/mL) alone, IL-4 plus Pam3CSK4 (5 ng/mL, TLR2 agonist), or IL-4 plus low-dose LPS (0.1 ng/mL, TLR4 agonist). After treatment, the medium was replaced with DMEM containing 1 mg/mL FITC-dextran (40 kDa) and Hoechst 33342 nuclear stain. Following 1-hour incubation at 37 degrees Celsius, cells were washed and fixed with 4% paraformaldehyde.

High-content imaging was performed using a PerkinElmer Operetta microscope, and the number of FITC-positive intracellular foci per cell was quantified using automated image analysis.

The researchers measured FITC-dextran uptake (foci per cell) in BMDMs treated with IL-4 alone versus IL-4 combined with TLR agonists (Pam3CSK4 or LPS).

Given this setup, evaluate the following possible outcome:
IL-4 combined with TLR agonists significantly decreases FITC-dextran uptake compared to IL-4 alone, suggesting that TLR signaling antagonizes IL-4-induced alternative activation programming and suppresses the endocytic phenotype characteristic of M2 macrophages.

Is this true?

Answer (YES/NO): NO